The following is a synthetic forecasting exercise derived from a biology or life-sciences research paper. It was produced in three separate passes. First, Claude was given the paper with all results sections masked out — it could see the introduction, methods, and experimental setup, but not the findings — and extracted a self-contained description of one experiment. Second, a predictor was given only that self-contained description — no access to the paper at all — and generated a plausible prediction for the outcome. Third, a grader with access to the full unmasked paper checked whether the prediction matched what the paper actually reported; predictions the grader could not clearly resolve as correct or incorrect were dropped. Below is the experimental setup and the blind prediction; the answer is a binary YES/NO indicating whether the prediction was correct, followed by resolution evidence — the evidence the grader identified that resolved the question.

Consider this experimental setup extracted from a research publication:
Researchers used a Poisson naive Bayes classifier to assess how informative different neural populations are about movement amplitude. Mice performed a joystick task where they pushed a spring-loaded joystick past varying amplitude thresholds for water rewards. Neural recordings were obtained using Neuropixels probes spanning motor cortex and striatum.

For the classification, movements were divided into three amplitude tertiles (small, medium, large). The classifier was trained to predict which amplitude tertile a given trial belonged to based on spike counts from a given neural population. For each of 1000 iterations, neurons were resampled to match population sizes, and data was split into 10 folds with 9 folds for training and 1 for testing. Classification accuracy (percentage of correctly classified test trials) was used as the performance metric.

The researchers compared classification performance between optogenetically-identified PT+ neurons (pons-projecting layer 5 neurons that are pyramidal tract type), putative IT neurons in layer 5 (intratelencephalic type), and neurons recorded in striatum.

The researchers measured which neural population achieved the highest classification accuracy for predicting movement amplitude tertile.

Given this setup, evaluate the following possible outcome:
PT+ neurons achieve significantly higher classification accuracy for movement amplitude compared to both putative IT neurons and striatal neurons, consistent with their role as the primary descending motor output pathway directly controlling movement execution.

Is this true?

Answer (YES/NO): NO